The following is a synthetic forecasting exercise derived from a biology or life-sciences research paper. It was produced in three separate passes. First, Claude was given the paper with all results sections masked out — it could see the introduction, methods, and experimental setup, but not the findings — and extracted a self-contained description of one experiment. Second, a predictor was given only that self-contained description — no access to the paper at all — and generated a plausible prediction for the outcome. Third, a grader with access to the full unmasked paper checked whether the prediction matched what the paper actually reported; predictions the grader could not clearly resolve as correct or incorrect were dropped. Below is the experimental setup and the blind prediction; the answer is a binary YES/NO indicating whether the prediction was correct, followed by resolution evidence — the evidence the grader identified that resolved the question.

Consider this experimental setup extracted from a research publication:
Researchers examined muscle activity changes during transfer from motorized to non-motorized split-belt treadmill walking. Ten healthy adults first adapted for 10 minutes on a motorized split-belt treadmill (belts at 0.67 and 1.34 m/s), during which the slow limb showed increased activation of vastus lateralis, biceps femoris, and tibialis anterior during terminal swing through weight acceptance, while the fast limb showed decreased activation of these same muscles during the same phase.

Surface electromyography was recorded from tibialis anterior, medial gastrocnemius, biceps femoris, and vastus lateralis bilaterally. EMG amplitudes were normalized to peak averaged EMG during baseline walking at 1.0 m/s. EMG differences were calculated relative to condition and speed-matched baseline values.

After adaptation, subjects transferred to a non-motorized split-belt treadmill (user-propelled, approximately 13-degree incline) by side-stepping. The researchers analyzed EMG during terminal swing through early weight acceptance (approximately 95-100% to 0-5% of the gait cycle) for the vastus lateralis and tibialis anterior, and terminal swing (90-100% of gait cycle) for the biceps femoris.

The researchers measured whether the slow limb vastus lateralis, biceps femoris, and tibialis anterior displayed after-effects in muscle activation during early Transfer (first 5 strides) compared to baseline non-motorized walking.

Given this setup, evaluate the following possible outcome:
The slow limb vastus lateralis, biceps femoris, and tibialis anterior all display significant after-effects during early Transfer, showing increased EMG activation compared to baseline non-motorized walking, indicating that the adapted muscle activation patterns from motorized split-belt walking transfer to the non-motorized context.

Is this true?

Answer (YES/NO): NO